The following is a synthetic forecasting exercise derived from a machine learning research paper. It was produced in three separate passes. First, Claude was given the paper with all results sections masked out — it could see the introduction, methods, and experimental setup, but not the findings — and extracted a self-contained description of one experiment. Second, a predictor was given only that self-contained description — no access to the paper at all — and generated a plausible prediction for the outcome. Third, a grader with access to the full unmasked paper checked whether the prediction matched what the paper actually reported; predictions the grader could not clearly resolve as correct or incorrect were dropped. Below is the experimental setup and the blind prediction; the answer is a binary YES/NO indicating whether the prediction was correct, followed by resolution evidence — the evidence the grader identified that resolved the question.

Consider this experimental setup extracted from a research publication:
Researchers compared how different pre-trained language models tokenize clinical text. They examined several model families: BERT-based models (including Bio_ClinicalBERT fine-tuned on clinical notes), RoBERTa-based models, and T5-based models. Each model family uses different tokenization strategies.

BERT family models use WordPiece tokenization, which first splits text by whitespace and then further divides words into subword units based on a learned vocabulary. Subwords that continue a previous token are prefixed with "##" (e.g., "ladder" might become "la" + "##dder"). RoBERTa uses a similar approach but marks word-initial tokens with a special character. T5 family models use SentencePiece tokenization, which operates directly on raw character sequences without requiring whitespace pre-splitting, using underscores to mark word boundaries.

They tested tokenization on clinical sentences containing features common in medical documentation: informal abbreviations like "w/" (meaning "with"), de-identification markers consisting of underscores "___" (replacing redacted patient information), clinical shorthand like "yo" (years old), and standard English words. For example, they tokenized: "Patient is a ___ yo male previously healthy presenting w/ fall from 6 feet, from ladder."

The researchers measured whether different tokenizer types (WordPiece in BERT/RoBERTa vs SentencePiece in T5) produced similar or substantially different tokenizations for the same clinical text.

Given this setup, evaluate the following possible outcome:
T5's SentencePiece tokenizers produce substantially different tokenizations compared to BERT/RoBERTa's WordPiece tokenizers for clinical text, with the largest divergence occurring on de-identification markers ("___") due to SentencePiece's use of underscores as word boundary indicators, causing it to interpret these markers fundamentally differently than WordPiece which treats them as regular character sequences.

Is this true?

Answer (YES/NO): NO